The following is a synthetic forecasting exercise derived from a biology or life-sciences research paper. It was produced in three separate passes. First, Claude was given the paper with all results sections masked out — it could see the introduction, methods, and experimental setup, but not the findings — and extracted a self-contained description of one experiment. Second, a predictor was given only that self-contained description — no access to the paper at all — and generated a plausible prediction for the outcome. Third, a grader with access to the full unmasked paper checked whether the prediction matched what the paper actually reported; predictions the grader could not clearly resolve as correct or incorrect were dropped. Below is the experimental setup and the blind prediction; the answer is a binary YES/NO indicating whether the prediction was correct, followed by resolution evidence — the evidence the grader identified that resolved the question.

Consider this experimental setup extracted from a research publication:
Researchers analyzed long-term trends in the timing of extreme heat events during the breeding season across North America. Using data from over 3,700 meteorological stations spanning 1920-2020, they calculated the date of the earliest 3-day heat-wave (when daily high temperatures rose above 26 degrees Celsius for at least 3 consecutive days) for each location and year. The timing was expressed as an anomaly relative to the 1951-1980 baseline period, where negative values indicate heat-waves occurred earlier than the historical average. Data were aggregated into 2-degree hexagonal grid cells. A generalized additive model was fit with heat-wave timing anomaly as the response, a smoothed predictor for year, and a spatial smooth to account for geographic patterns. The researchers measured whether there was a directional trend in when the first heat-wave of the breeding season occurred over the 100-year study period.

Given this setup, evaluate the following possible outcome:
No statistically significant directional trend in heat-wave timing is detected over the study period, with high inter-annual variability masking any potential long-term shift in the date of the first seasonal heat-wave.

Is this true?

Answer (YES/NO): NO